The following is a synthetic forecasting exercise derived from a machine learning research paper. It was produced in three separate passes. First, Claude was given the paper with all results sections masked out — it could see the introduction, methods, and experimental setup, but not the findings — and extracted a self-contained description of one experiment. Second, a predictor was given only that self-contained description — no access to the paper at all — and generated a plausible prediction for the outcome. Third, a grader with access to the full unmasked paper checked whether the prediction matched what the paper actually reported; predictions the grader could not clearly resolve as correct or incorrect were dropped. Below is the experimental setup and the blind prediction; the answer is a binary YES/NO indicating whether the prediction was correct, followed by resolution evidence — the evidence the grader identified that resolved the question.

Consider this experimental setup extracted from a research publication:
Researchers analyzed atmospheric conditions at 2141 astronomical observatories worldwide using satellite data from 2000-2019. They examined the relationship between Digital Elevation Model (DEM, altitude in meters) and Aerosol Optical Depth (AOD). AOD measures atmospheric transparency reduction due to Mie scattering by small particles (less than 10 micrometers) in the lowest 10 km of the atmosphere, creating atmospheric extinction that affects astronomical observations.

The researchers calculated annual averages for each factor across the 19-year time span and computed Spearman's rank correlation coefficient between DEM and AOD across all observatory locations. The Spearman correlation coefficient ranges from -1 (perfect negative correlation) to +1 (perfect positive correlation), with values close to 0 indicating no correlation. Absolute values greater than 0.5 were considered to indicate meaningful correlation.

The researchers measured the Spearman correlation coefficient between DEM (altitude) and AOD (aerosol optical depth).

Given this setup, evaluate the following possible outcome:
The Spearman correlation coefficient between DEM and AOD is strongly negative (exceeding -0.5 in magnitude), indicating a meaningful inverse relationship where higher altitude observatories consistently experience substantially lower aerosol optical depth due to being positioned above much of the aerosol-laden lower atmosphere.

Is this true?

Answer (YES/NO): YES